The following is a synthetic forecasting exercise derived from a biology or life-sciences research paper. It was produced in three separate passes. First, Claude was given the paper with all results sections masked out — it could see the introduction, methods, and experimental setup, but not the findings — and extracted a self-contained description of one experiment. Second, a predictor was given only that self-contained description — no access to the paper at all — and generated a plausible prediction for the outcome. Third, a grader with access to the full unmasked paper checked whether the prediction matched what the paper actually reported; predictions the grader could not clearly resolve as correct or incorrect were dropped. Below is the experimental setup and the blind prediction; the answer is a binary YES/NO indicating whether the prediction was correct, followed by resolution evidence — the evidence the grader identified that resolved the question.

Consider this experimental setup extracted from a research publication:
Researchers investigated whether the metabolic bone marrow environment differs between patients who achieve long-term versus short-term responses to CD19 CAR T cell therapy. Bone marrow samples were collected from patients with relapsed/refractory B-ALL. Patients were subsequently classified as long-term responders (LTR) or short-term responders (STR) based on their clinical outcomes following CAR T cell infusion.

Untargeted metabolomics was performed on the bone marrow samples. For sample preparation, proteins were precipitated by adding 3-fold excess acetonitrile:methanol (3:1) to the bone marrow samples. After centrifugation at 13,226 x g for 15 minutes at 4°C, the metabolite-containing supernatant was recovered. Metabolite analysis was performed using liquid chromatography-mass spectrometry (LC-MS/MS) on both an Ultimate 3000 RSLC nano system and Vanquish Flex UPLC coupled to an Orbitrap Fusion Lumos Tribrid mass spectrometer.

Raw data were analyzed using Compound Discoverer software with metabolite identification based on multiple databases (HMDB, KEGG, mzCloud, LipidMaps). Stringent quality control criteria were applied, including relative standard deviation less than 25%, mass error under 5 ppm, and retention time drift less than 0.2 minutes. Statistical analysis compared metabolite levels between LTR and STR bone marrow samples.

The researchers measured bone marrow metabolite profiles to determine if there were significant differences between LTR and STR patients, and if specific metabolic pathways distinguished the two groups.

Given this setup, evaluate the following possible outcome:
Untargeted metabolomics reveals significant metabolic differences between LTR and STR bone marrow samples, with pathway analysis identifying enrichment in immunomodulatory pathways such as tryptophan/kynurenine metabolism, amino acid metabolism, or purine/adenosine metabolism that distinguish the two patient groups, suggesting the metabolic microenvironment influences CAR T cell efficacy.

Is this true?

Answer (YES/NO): YES